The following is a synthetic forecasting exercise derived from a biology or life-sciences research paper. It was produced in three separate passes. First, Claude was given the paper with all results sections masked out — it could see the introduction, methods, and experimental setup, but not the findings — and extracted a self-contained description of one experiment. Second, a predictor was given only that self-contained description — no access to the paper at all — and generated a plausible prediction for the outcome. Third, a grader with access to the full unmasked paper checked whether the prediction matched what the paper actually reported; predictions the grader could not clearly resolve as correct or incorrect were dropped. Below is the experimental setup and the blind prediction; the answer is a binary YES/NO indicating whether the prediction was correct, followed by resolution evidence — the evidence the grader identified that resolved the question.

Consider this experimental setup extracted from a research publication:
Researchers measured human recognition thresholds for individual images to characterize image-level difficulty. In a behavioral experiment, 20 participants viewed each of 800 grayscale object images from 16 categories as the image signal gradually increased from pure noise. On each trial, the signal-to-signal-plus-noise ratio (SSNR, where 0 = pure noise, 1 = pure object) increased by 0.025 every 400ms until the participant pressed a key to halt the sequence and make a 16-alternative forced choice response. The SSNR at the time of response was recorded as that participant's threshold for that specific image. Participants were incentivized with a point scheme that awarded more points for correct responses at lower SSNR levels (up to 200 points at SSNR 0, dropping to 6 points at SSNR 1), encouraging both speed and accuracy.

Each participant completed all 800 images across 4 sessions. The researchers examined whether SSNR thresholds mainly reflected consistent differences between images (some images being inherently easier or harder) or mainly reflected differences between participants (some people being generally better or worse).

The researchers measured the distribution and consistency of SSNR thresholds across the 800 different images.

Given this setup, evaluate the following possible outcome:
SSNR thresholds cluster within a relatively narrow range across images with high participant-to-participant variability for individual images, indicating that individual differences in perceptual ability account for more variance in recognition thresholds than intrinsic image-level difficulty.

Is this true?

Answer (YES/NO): NO